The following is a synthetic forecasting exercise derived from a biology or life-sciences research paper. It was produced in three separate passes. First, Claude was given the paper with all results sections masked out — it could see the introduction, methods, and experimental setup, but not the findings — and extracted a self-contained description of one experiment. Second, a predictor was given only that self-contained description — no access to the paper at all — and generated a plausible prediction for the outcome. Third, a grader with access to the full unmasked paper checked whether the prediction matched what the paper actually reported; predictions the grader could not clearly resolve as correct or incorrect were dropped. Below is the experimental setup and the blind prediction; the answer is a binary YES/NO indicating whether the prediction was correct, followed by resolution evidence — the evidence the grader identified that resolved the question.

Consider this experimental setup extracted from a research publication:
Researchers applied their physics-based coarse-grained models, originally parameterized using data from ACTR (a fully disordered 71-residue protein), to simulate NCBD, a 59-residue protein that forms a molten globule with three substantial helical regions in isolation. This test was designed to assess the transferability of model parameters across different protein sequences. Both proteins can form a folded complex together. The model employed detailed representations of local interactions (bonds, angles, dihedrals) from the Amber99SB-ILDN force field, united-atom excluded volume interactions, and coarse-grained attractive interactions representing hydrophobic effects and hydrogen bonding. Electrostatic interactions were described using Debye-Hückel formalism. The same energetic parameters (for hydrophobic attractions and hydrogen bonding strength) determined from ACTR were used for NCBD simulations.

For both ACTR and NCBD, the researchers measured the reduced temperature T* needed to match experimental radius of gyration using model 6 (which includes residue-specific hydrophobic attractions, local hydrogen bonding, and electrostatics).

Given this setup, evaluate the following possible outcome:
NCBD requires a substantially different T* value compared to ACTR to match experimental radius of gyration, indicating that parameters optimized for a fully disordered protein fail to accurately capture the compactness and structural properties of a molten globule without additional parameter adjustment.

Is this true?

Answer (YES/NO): NO